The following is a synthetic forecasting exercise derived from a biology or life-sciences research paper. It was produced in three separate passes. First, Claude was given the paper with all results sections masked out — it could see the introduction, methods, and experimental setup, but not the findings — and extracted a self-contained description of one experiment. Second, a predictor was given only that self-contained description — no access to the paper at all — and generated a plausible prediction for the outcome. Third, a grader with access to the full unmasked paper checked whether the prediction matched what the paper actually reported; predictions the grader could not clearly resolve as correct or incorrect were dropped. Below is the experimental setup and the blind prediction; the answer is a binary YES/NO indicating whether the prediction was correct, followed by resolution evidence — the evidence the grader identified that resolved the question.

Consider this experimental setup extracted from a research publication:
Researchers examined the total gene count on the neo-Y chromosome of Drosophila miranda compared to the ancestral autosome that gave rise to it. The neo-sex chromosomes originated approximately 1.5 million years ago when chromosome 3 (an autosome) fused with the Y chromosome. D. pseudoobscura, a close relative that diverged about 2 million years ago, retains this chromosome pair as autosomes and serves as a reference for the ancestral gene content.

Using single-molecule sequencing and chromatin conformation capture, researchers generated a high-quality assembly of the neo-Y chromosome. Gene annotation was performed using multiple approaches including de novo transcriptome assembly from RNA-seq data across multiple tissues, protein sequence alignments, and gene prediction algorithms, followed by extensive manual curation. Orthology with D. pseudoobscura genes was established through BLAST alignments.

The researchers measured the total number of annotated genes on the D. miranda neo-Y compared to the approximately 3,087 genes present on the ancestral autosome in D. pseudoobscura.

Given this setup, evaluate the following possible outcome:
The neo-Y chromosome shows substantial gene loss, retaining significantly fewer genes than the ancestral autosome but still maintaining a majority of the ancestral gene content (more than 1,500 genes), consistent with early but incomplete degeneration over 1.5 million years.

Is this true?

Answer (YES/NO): NO